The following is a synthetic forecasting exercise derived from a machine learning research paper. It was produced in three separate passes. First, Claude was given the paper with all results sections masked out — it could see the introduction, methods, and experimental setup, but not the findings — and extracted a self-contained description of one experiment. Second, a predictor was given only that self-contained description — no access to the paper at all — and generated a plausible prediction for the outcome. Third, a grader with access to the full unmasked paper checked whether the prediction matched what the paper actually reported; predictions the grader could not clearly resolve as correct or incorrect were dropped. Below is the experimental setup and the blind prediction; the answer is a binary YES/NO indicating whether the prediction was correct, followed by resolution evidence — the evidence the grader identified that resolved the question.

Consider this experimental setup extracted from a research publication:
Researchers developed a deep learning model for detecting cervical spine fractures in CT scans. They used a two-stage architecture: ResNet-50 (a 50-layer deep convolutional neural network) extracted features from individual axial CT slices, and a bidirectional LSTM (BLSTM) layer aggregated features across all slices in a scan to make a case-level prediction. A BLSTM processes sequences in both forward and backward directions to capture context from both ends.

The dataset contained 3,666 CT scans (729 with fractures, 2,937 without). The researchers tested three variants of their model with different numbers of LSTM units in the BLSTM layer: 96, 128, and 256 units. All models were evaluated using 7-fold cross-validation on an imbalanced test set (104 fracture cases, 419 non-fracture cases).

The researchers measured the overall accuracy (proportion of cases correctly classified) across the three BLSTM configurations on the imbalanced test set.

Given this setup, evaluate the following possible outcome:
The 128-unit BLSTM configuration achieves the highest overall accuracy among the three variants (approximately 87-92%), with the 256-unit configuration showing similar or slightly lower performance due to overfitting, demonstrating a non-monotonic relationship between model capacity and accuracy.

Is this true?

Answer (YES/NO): NO